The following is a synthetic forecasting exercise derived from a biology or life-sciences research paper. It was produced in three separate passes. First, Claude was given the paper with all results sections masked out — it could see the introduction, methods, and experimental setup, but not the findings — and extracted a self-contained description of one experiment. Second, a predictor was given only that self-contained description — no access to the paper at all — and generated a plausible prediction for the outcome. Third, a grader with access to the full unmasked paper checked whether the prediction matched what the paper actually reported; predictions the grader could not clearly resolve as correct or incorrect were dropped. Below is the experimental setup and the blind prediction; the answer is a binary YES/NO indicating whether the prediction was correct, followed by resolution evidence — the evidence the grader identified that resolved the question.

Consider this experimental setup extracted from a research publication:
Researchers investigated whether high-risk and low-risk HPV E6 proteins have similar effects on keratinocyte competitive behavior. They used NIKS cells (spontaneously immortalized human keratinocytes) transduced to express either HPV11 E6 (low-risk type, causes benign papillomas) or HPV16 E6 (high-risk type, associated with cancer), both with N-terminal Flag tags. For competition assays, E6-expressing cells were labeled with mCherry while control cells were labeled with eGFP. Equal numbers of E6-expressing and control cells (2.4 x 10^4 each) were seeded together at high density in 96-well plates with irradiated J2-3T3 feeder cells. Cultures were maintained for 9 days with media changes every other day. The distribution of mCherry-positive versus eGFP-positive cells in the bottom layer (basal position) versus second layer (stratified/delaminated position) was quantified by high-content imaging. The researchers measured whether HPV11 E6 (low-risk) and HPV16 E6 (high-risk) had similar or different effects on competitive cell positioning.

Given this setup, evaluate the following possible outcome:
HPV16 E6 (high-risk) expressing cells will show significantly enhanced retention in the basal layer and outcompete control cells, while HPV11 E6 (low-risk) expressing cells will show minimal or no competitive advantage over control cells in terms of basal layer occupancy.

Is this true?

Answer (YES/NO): NO